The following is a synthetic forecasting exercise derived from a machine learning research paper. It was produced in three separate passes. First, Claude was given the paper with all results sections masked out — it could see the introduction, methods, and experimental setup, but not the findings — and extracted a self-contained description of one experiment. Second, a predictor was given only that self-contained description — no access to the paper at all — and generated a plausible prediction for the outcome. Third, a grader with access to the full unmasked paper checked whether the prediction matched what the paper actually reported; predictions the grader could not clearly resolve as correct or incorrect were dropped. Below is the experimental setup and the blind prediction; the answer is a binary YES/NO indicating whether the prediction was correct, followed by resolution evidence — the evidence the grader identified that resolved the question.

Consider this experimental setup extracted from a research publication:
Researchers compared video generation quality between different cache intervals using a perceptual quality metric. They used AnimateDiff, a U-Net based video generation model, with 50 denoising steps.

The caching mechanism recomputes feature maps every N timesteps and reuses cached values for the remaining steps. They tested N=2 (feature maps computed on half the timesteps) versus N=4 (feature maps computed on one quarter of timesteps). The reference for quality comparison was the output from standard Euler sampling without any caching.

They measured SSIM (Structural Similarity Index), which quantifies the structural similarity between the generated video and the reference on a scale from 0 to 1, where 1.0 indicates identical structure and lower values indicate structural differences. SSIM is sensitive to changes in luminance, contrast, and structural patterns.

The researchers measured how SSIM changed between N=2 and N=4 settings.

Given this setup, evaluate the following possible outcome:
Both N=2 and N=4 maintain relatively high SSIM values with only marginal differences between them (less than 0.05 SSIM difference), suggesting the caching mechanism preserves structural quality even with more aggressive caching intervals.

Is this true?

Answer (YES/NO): NO